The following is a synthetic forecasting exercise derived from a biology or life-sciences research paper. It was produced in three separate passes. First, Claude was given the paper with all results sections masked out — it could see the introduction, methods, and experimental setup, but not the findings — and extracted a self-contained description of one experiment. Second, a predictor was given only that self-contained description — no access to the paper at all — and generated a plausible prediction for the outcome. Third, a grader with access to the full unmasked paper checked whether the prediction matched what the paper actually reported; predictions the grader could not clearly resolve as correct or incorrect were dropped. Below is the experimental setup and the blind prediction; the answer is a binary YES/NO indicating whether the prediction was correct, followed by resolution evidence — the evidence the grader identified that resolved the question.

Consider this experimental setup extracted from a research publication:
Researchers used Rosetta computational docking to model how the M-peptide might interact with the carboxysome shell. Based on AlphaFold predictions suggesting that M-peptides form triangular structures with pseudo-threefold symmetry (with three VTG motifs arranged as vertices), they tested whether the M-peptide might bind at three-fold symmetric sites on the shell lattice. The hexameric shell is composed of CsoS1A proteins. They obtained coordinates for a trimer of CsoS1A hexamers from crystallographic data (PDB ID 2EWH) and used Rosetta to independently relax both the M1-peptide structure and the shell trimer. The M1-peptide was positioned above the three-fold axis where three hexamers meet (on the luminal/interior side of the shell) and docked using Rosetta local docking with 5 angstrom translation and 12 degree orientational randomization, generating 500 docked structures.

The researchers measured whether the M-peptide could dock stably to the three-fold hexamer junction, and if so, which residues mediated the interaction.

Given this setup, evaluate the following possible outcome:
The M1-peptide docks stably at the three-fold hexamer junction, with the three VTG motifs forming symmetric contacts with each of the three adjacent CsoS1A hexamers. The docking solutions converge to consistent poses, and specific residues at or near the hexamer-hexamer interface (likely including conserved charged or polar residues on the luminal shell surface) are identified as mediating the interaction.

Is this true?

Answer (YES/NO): YES